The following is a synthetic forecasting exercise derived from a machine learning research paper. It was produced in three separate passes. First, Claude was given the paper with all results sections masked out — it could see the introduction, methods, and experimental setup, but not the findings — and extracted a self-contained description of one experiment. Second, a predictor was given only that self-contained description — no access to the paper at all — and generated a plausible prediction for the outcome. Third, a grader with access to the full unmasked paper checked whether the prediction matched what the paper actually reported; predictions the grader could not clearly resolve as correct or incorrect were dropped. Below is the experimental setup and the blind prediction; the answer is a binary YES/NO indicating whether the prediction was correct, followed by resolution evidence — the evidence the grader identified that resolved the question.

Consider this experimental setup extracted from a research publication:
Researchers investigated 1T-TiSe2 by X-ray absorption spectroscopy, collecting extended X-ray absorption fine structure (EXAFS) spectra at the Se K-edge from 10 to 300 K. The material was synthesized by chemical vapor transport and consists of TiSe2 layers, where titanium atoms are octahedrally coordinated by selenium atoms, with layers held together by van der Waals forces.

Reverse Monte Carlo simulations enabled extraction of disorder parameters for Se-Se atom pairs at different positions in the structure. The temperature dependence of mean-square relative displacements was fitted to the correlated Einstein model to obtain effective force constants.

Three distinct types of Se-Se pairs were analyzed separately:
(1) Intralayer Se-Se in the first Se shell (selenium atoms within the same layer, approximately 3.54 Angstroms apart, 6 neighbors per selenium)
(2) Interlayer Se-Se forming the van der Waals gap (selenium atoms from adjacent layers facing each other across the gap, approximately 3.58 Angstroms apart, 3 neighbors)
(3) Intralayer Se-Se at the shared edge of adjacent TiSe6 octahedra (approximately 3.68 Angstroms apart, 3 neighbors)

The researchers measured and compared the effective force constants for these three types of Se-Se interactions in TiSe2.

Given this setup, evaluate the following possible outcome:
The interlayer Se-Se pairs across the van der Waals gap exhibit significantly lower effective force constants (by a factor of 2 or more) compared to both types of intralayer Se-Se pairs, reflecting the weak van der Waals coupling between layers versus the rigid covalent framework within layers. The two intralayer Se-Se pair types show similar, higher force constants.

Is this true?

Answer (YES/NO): NO